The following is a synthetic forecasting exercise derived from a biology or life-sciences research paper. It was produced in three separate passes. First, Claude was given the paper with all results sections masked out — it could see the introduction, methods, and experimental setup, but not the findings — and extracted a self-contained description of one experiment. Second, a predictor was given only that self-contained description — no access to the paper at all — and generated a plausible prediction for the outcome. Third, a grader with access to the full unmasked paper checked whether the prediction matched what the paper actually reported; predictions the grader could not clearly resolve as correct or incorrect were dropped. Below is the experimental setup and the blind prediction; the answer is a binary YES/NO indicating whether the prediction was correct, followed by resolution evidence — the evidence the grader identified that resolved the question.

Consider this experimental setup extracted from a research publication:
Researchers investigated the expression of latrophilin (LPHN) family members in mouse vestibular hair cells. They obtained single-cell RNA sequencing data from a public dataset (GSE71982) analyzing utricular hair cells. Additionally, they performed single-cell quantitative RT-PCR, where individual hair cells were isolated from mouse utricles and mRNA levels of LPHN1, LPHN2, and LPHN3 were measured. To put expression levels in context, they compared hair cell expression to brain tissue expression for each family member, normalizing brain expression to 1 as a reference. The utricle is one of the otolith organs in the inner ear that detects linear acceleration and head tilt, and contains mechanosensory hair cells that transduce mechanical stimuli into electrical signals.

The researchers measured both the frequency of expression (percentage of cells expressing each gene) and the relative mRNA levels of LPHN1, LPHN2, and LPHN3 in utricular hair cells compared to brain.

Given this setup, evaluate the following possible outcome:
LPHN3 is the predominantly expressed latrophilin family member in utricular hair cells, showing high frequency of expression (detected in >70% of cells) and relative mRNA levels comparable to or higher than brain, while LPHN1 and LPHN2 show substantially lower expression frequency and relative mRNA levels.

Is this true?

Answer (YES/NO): NO